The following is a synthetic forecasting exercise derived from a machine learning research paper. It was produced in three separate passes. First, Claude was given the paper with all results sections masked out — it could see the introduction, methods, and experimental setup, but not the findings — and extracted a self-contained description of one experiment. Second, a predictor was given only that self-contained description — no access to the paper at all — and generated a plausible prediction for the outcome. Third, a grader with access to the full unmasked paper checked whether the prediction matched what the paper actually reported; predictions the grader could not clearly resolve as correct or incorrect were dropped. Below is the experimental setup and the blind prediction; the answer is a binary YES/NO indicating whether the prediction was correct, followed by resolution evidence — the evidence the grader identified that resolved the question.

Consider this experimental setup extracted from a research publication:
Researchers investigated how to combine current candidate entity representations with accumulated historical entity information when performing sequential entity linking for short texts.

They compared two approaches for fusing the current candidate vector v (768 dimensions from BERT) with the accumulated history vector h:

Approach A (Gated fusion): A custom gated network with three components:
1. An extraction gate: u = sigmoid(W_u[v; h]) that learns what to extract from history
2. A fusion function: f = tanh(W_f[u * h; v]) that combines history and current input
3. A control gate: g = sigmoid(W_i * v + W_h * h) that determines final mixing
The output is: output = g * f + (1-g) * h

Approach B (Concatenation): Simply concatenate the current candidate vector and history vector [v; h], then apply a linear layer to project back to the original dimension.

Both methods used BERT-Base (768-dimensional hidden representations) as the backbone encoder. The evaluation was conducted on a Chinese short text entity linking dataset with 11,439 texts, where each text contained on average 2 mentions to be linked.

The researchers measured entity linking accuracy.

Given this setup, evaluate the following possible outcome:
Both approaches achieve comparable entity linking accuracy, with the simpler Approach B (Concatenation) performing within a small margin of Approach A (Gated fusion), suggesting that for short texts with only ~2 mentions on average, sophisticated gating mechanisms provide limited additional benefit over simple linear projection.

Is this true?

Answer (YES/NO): YES